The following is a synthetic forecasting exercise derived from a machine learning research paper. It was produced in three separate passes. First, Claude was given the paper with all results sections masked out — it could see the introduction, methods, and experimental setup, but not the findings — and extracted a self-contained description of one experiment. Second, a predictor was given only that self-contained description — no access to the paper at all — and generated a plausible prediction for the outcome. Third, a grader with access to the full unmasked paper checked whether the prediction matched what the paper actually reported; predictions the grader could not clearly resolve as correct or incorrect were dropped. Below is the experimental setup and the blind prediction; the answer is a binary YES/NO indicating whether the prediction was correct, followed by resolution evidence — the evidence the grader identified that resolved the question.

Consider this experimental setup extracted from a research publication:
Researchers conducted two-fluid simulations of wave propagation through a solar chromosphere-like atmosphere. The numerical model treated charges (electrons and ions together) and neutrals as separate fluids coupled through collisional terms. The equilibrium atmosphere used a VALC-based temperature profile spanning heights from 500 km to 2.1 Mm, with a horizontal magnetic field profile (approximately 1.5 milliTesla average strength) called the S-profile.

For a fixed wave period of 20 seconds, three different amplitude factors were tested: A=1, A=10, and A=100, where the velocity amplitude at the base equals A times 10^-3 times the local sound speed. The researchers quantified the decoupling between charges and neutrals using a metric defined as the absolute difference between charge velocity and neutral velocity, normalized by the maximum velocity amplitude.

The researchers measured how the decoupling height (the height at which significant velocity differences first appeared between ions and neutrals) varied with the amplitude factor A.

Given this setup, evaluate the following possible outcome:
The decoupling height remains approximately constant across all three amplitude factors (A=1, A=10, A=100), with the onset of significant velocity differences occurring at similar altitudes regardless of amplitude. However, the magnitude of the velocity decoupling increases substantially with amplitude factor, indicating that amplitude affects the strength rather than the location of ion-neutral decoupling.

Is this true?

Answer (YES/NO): NO